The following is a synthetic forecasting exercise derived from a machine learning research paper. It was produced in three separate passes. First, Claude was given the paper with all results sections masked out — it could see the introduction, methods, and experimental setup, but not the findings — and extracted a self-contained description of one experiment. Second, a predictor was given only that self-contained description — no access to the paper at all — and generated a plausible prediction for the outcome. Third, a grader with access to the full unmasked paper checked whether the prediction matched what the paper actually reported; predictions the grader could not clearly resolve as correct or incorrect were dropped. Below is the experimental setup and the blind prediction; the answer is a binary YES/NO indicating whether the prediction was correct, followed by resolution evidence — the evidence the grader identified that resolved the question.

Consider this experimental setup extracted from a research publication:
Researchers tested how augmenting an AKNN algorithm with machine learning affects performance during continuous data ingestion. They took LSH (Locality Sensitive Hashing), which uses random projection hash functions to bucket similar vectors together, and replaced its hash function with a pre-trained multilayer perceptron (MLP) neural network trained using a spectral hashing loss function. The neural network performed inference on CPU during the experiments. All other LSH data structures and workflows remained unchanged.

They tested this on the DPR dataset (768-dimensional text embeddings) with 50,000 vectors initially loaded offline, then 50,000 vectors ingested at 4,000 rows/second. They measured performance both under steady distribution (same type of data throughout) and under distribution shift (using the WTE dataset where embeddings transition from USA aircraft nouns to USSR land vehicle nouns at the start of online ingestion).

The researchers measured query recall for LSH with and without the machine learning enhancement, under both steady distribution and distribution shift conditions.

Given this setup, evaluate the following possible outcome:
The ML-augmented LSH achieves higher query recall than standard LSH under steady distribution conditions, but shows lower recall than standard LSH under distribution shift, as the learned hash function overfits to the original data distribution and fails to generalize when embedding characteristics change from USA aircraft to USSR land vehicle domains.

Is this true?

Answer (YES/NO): NO